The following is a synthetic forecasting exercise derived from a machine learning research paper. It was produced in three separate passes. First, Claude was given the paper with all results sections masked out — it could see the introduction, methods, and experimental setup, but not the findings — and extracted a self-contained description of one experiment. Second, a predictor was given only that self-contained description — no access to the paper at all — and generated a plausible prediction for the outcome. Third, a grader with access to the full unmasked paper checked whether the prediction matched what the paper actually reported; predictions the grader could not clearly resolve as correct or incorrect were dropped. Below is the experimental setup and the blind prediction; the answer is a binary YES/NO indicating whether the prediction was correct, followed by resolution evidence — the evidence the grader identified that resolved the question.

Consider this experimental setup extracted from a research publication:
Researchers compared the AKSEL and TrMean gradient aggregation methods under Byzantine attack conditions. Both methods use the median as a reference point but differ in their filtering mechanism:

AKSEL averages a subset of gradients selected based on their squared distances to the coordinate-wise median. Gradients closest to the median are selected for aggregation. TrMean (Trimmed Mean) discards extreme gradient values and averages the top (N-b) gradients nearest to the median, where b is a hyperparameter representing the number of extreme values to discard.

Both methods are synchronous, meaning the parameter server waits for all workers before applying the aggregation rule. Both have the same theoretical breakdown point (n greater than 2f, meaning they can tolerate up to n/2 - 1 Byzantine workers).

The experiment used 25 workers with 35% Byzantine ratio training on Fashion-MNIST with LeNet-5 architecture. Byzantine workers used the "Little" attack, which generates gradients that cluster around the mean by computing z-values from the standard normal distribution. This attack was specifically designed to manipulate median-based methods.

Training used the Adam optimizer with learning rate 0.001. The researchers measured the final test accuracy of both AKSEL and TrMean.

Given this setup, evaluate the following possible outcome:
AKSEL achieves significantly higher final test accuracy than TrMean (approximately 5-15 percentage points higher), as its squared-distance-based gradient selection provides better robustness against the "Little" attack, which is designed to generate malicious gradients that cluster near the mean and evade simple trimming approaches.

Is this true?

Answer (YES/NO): NO